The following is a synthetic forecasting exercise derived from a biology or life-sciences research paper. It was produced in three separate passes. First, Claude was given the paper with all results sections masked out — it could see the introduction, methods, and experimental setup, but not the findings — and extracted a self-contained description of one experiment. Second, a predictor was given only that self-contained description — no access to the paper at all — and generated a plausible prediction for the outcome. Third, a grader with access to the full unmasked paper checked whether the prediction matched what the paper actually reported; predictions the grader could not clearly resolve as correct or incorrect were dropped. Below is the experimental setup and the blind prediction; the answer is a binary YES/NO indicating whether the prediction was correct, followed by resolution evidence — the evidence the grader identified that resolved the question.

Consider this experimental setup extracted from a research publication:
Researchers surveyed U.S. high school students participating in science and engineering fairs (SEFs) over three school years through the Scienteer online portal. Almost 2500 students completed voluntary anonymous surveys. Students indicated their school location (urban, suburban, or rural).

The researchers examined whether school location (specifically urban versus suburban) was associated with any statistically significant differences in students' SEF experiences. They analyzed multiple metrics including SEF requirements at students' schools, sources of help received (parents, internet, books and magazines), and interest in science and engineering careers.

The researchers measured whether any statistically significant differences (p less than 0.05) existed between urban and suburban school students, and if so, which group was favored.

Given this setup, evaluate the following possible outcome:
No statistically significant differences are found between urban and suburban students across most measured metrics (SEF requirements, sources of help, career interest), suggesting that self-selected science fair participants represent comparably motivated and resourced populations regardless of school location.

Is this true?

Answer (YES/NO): NO